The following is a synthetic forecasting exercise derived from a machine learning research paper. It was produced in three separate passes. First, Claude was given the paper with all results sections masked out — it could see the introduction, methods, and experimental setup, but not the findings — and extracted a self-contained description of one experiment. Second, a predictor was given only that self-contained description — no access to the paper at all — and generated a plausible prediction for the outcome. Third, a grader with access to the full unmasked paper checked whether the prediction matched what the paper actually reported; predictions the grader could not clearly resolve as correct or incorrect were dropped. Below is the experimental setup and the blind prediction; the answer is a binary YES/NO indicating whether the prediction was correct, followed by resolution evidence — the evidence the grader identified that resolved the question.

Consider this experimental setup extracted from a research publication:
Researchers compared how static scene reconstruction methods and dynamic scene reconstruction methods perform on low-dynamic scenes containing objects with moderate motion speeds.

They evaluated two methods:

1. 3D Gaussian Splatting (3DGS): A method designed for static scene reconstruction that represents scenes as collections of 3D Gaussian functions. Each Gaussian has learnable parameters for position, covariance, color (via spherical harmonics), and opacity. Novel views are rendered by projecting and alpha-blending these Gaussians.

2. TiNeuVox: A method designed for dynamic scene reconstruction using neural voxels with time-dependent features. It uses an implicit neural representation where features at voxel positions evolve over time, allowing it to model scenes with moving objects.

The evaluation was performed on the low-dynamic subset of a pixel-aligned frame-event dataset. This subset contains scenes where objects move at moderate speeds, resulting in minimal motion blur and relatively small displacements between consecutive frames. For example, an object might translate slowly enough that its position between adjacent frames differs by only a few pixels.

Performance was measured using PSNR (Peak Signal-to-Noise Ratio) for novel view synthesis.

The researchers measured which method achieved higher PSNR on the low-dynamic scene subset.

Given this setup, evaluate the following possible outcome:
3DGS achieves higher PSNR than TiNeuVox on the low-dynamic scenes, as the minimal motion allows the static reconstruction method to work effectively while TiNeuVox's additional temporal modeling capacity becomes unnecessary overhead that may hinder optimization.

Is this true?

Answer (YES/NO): NO